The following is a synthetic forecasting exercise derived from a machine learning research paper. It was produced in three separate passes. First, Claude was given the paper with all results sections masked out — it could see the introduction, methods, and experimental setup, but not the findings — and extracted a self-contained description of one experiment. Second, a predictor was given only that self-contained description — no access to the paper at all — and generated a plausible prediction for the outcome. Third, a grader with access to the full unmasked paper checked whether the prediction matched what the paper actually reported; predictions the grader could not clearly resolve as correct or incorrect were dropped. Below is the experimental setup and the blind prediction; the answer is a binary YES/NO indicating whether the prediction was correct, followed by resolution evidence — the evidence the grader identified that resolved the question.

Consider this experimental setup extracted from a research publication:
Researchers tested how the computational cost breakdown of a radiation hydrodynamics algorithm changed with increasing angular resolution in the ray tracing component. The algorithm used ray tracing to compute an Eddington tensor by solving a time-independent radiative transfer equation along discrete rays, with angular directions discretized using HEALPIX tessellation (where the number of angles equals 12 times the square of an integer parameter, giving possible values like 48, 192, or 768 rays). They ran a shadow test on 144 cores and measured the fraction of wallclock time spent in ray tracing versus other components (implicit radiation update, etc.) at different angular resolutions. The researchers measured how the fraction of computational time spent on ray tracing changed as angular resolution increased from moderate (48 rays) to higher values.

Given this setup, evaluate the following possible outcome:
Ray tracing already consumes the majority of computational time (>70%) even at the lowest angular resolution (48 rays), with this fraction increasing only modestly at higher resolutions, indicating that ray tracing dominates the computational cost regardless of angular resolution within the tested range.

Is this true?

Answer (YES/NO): NO